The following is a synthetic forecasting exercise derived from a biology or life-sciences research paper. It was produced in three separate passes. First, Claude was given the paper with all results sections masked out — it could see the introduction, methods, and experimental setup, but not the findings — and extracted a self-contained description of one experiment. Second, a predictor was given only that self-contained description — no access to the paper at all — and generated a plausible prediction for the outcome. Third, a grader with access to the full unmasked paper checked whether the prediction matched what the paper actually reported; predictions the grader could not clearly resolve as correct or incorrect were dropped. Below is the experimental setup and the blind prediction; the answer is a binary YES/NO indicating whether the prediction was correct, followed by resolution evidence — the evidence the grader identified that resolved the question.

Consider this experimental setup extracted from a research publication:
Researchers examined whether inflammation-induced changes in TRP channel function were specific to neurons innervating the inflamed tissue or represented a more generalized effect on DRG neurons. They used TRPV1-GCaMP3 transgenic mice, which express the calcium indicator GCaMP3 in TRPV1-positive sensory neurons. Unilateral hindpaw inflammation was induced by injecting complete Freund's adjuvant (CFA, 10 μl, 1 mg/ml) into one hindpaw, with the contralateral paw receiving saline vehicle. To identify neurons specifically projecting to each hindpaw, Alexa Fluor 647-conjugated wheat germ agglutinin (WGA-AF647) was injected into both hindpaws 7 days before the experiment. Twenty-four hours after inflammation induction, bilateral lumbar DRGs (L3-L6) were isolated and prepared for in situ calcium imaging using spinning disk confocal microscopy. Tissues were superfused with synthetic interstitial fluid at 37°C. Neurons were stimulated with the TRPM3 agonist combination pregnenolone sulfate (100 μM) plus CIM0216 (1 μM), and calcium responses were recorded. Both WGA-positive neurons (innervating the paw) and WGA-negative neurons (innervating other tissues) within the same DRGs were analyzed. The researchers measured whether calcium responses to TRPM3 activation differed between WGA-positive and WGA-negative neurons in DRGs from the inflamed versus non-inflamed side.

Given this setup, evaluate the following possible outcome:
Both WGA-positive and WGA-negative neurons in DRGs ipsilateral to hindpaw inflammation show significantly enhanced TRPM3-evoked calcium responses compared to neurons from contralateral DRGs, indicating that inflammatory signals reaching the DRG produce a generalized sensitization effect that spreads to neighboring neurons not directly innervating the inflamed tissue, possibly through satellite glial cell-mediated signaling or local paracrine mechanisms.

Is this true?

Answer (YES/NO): NO